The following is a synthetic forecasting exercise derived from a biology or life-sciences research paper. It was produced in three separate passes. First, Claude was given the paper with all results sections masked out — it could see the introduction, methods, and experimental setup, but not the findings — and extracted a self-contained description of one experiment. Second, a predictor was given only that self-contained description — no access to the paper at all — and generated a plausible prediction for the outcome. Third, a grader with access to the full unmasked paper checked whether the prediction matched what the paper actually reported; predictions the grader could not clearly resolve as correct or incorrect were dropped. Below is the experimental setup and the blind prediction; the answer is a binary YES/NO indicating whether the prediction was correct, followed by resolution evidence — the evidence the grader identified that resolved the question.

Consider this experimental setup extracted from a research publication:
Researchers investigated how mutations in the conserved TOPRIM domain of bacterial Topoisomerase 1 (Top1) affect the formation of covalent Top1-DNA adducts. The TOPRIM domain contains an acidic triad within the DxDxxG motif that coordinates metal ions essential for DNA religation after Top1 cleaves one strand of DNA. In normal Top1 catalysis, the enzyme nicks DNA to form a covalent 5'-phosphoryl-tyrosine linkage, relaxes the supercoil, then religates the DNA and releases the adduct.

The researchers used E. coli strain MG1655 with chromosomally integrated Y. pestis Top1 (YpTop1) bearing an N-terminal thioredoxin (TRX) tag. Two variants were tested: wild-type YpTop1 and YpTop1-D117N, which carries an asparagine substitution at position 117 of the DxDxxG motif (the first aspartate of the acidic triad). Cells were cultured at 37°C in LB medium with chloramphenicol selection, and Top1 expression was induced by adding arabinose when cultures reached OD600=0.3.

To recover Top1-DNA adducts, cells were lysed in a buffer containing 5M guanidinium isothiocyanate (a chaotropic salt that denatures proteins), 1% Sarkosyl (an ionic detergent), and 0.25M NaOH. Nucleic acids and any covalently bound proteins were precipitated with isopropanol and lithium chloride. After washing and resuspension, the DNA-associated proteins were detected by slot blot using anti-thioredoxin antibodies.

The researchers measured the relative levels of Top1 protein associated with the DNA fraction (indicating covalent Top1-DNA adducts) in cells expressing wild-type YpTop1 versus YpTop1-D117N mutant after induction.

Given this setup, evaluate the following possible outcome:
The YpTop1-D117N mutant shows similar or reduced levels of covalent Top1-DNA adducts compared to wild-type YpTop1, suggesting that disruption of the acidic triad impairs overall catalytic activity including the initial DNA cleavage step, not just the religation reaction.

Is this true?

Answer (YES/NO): NO